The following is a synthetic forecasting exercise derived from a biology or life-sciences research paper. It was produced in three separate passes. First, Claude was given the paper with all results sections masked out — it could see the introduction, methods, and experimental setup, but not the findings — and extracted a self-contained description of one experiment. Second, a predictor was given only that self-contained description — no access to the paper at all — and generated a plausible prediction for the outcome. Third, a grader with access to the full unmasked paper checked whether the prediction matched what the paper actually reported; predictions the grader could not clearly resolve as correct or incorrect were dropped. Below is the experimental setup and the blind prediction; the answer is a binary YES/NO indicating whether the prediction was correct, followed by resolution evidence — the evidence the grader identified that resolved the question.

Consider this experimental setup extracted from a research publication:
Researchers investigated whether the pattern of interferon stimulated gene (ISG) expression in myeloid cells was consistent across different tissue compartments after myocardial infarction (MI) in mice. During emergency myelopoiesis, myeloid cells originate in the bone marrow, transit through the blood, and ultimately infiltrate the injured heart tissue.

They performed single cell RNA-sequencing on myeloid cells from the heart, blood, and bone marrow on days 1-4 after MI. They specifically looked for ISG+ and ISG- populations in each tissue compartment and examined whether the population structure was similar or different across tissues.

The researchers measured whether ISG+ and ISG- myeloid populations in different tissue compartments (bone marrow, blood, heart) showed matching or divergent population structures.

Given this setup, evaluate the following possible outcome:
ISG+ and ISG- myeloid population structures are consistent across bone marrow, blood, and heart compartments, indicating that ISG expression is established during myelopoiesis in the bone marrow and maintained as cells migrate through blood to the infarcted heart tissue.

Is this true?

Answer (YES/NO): YES